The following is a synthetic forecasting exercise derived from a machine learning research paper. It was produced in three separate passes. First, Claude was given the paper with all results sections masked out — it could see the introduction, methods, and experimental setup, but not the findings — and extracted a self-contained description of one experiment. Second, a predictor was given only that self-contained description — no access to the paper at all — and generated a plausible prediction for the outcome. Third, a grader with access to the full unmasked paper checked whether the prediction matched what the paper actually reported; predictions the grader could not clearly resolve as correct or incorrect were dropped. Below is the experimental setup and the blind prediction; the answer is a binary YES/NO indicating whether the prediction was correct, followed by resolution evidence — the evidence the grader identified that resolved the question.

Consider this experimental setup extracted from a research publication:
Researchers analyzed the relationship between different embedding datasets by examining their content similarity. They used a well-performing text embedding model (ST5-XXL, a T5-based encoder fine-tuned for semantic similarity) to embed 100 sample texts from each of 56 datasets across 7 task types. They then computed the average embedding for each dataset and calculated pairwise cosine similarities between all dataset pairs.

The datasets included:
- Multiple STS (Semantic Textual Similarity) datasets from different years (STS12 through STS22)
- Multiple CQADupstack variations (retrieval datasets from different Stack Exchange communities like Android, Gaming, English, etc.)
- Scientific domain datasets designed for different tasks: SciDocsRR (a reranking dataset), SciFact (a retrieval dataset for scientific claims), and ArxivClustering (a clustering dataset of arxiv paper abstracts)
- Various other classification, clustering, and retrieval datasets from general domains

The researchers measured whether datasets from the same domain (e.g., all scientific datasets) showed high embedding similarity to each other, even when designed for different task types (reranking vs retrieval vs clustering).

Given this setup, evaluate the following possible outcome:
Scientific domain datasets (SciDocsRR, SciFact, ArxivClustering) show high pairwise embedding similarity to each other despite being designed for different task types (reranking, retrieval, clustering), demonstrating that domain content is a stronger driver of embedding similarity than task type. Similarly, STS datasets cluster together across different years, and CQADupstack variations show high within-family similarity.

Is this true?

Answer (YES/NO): YES